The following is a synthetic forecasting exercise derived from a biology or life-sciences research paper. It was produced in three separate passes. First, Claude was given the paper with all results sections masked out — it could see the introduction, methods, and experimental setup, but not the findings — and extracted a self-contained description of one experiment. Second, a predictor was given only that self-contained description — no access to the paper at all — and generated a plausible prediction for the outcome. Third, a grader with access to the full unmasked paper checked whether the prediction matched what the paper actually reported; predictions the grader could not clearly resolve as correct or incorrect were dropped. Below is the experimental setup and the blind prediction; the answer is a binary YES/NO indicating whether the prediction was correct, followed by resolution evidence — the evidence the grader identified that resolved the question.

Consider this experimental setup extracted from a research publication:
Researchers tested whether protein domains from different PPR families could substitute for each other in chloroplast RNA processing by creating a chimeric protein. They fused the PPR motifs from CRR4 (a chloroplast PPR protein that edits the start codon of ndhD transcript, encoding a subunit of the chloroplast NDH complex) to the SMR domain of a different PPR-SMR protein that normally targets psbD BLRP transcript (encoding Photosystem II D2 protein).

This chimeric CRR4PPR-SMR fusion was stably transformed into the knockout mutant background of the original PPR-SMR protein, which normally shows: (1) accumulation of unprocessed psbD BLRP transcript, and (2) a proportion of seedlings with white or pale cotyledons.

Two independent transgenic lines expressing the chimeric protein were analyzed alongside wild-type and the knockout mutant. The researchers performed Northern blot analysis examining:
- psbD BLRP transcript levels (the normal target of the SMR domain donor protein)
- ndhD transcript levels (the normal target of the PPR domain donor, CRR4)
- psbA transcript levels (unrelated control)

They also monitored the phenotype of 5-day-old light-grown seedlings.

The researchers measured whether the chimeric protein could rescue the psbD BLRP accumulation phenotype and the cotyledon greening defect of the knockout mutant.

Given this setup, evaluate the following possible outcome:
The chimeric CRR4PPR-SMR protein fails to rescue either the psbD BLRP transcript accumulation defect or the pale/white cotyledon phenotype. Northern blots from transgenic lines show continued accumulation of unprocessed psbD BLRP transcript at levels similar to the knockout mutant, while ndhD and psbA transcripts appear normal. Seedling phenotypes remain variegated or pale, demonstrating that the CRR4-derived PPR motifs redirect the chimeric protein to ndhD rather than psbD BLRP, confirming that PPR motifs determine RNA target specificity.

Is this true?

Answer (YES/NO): NO